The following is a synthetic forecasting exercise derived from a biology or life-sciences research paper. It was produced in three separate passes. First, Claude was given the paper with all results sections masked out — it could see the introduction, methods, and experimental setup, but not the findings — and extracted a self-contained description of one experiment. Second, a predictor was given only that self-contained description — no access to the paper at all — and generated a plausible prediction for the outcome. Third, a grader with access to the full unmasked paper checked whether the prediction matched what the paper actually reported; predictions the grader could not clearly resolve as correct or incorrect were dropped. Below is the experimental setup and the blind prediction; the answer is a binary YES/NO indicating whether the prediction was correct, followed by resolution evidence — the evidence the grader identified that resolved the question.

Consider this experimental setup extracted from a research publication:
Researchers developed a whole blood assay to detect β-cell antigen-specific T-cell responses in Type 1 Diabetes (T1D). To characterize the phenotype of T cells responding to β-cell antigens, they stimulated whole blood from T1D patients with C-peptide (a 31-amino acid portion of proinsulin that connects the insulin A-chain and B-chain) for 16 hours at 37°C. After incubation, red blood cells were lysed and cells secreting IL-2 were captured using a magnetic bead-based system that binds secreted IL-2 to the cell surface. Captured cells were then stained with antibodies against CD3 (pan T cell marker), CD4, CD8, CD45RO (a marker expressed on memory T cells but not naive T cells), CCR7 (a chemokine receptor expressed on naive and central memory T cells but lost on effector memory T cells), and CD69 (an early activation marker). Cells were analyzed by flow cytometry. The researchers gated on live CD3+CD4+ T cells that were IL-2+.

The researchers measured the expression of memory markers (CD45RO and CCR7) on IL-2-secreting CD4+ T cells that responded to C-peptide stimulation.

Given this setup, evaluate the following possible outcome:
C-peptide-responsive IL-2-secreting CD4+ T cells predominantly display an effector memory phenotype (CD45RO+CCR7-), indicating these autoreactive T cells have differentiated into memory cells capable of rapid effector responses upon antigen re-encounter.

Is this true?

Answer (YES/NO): YES